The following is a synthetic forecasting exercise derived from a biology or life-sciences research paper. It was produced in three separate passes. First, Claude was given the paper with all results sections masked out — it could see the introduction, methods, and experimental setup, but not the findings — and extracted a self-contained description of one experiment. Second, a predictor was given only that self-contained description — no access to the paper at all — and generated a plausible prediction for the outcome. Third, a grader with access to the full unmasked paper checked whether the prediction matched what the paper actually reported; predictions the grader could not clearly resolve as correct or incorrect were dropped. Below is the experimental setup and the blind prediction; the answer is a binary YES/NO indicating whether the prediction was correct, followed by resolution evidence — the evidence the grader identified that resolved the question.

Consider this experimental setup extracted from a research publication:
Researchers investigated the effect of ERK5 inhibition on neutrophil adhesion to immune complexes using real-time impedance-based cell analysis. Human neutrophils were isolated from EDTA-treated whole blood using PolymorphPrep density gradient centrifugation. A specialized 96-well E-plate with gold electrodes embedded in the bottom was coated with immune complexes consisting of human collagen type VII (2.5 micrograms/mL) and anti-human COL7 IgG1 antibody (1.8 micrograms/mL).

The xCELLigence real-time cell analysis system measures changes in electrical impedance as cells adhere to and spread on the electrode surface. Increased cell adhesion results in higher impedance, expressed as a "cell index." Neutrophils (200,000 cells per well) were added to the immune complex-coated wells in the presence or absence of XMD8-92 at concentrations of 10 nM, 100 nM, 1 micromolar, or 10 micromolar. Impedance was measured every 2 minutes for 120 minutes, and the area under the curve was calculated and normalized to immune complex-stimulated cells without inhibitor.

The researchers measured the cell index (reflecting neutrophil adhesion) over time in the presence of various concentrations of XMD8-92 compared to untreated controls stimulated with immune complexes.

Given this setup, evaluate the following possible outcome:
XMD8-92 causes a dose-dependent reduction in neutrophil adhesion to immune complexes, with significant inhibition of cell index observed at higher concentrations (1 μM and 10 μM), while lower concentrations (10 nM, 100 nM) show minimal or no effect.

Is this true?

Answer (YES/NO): NO